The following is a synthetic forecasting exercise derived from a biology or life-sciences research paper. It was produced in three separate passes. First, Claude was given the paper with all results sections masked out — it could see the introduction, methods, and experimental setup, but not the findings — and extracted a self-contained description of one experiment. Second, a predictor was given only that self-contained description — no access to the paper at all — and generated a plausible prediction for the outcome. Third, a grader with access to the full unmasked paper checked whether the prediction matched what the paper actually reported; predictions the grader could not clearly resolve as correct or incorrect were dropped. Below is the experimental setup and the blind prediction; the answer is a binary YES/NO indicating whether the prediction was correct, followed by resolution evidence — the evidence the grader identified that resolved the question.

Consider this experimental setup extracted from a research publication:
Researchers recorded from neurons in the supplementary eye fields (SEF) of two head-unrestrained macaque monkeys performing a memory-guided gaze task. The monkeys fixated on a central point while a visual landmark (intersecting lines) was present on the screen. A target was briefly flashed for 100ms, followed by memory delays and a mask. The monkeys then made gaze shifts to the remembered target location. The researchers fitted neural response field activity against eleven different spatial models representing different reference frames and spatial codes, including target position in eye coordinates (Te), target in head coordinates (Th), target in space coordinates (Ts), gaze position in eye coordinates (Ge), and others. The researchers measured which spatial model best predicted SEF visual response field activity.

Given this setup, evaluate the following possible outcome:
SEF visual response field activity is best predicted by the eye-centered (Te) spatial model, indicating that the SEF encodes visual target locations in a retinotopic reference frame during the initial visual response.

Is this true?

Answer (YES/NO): YES